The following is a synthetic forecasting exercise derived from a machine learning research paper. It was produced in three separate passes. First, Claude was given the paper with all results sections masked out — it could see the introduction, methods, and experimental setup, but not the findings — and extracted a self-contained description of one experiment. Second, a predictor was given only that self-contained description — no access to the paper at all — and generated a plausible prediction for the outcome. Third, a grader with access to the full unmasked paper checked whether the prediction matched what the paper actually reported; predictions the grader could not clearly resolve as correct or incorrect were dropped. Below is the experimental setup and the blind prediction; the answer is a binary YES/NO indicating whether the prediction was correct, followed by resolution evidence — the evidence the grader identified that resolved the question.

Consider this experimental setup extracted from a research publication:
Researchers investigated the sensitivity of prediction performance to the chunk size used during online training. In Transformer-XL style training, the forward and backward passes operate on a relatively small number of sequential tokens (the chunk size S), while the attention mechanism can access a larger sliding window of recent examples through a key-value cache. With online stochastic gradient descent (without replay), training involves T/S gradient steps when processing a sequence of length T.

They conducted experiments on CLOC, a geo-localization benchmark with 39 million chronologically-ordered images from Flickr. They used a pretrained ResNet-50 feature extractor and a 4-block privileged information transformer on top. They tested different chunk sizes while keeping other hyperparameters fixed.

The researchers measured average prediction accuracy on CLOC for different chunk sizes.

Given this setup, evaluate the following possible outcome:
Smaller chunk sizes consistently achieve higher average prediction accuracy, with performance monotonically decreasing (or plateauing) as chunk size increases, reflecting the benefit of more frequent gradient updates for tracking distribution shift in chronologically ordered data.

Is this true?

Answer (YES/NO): NO